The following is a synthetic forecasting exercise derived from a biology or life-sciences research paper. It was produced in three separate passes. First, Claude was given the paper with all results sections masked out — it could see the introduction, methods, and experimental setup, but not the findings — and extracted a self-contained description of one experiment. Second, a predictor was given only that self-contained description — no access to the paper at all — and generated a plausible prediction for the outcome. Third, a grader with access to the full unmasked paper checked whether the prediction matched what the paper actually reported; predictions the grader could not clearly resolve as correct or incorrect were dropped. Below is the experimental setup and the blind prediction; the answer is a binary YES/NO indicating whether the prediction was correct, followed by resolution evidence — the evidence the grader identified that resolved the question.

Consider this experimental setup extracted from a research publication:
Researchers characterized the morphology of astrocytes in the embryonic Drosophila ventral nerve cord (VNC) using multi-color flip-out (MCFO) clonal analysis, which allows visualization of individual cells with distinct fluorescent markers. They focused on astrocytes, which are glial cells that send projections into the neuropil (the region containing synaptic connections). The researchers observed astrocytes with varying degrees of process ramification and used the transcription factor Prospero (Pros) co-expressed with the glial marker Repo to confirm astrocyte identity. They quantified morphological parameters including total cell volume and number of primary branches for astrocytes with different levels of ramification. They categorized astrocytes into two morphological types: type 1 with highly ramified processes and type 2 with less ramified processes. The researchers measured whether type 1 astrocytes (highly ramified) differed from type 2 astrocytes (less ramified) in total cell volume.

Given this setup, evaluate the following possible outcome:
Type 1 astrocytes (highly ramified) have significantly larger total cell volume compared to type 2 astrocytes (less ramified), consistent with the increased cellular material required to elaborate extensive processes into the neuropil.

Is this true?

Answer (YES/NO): YES